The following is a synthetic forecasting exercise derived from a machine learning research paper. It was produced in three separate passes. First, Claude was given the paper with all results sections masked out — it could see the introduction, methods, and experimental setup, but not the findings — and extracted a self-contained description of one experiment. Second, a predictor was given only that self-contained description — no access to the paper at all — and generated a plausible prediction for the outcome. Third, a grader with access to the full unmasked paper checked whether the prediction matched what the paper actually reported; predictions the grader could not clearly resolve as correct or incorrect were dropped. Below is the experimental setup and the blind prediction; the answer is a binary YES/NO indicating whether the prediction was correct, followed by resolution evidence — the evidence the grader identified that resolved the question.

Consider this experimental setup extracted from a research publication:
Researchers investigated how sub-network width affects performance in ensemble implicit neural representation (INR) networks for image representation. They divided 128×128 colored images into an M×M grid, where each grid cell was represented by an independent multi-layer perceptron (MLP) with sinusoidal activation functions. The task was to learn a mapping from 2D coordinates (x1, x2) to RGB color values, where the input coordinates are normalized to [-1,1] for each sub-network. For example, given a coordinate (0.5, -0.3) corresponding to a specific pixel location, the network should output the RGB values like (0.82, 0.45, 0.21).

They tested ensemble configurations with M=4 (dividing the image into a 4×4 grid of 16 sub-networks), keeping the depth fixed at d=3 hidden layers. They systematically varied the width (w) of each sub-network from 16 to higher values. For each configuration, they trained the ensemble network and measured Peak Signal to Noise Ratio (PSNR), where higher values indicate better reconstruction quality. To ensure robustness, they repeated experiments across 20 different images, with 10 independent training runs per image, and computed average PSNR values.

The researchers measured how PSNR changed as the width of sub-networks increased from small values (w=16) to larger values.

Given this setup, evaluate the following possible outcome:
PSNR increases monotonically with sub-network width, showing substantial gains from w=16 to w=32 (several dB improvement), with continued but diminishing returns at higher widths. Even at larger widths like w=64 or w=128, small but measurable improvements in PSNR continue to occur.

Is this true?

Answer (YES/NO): NO